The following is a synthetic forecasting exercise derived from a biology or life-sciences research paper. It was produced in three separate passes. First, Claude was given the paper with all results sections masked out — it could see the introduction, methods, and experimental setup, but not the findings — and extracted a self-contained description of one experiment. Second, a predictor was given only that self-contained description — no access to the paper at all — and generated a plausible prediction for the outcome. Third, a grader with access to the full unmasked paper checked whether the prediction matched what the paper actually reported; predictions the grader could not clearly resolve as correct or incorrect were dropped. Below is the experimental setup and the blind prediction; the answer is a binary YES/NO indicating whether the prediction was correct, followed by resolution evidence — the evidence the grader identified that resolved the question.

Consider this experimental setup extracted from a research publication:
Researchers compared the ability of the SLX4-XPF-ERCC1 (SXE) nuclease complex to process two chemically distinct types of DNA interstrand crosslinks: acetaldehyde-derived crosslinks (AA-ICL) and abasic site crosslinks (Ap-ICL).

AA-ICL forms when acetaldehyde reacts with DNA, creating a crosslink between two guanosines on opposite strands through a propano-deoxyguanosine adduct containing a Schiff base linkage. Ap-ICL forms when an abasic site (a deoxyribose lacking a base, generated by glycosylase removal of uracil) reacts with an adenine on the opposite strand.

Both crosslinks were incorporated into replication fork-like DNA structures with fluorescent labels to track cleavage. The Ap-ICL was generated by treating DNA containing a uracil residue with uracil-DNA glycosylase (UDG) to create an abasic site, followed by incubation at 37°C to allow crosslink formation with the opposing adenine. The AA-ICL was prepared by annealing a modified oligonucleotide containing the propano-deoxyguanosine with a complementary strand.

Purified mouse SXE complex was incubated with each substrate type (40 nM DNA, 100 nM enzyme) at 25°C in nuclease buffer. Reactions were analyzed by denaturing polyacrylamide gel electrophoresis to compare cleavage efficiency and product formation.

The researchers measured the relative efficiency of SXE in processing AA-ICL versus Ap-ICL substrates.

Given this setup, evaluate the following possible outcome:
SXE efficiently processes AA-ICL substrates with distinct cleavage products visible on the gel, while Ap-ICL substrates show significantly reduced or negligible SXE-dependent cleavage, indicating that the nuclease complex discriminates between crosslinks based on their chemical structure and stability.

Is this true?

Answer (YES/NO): NO